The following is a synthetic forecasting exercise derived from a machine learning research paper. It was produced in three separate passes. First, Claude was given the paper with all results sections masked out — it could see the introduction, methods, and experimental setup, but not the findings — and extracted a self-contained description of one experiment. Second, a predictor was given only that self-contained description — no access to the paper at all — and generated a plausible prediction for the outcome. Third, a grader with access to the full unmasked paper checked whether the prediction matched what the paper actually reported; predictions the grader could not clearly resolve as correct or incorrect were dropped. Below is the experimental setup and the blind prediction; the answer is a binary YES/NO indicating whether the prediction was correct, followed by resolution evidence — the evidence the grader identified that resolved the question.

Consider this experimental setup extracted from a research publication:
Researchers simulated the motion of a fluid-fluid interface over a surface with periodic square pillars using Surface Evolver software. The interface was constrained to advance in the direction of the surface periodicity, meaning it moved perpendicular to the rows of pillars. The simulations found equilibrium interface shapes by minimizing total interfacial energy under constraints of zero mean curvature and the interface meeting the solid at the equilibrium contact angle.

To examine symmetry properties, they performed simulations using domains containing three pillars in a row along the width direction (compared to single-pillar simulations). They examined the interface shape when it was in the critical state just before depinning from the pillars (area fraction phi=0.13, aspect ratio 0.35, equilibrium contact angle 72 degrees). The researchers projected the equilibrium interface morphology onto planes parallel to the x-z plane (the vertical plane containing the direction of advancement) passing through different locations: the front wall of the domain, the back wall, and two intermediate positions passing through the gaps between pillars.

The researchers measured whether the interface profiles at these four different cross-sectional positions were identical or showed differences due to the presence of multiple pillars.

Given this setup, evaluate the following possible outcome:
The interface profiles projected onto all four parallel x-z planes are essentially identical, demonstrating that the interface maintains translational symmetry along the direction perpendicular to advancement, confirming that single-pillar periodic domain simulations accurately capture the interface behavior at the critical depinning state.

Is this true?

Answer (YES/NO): YES